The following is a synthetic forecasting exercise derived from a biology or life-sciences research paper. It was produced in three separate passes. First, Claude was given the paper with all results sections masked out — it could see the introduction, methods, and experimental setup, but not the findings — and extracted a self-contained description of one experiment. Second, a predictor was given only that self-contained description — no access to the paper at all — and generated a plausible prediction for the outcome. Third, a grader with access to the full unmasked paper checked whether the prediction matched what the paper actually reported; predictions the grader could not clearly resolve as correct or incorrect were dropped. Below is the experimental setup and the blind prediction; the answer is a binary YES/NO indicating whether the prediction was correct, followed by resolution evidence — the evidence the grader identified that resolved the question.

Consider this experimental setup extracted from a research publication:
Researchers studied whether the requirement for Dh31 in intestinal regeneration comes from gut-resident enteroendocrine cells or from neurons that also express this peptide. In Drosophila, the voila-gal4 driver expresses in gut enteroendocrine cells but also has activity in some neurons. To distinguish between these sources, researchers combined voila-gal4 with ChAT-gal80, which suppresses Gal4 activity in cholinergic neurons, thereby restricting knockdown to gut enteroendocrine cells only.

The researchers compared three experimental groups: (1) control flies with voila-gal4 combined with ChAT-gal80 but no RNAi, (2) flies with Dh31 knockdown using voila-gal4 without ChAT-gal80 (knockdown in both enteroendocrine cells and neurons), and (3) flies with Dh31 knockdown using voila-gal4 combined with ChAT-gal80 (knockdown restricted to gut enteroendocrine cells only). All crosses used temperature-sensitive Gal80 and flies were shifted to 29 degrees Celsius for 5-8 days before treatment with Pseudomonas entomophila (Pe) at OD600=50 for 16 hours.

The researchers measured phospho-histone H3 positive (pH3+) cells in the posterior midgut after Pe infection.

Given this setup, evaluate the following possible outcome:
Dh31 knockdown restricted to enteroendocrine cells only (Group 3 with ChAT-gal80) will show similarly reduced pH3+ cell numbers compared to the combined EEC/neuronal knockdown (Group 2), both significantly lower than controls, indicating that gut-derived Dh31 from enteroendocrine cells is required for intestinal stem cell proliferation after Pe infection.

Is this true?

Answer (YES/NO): YES